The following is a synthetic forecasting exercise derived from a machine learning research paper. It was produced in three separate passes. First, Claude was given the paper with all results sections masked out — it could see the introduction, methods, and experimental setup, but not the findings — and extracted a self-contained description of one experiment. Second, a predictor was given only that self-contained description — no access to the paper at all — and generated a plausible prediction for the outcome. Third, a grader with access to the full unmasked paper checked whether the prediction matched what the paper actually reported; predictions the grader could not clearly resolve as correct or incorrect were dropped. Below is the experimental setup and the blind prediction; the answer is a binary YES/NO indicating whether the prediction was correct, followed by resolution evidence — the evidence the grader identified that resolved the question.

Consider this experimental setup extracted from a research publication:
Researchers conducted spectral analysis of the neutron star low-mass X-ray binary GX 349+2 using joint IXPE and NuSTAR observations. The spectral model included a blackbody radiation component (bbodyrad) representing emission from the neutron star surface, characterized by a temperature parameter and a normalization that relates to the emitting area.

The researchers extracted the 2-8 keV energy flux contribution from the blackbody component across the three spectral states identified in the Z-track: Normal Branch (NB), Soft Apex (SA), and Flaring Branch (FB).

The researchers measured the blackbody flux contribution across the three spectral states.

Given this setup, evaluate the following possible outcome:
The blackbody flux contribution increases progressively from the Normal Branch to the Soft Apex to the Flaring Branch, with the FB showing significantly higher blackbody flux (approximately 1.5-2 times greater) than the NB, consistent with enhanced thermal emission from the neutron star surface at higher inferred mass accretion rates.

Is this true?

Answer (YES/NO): NO